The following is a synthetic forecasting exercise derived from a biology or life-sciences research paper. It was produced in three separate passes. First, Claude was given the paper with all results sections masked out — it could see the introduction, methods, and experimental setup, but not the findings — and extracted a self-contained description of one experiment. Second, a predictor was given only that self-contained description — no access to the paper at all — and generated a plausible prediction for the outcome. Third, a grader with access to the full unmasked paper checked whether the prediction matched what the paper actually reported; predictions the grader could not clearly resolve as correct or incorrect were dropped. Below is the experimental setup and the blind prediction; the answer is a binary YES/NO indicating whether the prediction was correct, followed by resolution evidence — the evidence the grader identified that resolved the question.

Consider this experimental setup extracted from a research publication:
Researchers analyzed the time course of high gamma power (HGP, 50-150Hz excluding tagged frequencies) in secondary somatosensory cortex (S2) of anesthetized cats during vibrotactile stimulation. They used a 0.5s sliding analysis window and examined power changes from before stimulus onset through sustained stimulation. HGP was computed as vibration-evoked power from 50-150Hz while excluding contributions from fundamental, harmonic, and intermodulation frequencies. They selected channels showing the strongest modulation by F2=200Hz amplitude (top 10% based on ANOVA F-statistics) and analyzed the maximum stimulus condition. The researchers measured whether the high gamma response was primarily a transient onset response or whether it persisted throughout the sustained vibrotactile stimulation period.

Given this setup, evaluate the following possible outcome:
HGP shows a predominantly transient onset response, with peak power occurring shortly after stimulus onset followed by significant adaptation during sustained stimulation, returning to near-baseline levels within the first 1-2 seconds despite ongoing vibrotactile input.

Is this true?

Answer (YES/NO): NO